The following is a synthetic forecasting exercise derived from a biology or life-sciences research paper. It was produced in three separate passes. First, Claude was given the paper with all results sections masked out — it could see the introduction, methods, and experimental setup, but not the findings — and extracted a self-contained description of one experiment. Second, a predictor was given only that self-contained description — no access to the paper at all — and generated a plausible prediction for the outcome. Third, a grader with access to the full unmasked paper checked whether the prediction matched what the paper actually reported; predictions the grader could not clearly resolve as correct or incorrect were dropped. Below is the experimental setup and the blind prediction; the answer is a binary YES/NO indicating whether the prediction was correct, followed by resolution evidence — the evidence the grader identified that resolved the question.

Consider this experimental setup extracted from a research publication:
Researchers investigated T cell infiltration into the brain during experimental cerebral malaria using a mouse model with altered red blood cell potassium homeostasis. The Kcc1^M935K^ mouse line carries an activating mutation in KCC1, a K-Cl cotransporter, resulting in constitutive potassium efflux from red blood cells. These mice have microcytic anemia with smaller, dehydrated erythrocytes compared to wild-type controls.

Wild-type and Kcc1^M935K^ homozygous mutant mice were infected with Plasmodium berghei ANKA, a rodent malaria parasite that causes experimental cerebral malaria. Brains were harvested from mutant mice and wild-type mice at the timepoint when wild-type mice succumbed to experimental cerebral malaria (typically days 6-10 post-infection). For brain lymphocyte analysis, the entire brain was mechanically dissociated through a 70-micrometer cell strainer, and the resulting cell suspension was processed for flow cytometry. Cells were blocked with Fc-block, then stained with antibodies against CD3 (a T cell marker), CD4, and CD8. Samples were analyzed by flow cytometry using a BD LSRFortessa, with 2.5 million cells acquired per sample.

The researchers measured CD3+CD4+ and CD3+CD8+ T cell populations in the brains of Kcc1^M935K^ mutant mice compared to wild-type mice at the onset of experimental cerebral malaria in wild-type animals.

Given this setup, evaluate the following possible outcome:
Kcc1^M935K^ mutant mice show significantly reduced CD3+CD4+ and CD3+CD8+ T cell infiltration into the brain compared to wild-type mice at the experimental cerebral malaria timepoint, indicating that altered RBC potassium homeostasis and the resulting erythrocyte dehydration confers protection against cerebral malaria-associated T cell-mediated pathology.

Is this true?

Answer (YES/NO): NO